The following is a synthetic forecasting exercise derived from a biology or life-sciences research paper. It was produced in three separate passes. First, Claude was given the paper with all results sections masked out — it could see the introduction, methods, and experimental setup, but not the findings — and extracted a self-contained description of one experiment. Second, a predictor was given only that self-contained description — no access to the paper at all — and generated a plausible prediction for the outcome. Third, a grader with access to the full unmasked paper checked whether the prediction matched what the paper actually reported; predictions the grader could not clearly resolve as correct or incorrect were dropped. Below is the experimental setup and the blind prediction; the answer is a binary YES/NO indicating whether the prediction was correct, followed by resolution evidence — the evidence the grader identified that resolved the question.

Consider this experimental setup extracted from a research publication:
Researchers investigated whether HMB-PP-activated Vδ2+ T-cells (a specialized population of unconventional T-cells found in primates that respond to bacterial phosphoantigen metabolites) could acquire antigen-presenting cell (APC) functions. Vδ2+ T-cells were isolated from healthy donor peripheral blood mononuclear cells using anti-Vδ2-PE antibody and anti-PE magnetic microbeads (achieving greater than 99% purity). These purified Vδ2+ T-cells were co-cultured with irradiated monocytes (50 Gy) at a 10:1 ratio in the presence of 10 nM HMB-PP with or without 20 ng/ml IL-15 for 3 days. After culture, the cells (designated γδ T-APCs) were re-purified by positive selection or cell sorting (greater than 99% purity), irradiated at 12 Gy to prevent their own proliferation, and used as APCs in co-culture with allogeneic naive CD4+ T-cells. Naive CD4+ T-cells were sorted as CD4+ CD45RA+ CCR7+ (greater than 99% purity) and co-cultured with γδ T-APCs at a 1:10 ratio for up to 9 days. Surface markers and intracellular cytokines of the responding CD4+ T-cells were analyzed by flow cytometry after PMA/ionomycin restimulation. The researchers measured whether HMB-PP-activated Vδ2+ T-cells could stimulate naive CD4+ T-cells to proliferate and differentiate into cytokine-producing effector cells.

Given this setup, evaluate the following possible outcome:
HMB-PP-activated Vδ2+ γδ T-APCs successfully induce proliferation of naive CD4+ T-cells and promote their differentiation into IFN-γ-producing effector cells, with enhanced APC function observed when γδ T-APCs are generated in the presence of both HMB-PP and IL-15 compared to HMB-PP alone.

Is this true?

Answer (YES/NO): NO